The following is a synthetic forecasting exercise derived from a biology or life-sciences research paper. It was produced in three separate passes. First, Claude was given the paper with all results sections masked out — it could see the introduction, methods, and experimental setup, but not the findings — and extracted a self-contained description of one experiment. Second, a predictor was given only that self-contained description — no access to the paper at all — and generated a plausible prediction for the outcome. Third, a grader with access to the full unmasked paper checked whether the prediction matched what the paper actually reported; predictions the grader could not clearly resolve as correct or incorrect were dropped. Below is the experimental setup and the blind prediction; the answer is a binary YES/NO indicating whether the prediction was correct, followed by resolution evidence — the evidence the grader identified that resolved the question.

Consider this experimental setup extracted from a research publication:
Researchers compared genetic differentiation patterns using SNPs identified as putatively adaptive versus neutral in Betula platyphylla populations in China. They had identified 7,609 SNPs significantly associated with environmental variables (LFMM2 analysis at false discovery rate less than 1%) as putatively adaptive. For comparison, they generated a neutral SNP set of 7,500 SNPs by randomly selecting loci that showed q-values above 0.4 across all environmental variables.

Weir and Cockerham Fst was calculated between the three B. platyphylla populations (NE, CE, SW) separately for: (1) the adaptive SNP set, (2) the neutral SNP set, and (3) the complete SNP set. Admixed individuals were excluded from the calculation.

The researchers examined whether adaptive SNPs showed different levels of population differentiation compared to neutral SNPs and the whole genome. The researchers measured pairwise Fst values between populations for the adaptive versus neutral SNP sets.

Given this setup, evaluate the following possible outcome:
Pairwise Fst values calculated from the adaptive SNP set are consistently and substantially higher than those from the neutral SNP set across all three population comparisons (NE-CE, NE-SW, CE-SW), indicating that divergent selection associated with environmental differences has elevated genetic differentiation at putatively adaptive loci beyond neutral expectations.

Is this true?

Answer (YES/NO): YES